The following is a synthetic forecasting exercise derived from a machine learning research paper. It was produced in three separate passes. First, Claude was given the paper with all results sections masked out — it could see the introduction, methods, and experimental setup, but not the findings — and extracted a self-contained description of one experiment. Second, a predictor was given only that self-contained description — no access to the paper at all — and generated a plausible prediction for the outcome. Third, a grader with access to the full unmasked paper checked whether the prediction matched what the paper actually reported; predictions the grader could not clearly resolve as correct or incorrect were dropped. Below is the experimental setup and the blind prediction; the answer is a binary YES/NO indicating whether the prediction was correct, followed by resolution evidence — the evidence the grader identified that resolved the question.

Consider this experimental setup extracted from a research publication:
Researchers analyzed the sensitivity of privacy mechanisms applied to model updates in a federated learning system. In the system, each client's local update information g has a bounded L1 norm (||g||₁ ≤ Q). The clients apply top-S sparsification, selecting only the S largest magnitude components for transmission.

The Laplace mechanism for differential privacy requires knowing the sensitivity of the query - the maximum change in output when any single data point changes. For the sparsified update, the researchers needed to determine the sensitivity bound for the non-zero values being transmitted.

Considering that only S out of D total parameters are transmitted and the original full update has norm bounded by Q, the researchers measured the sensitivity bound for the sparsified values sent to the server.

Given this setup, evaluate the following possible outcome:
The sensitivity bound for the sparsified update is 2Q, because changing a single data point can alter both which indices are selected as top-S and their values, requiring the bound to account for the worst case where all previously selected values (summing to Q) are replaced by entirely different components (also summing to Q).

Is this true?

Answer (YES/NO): NO